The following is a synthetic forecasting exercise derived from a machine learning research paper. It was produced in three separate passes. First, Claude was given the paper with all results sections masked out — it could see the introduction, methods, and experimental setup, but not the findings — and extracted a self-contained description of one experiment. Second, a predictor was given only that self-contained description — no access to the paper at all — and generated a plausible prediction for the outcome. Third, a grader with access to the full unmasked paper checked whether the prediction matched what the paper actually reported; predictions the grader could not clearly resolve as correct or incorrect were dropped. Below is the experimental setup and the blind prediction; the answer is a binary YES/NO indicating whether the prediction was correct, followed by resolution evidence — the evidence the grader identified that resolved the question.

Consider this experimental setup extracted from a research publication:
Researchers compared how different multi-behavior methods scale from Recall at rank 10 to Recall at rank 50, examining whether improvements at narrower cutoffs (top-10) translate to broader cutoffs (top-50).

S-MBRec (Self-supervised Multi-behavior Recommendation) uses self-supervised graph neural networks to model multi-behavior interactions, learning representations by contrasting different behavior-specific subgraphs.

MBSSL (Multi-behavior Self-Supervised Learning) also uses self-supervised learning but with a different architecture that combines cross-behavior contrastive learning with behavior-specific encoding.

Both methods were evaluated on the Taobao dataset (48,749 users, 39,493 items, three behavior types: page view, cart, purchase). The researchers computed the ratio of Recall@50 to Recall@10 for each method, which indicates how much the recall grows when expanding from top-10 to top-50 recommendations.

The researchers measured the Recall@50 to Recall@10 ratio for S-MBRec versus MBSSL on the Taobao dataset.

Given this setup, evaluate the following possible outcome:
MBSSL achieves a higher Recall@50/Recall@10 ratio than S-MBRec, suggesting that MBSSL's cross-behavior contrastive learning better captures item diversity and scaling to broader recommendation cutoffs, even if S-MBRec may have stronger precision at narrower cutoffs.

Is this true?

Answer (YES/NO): NO